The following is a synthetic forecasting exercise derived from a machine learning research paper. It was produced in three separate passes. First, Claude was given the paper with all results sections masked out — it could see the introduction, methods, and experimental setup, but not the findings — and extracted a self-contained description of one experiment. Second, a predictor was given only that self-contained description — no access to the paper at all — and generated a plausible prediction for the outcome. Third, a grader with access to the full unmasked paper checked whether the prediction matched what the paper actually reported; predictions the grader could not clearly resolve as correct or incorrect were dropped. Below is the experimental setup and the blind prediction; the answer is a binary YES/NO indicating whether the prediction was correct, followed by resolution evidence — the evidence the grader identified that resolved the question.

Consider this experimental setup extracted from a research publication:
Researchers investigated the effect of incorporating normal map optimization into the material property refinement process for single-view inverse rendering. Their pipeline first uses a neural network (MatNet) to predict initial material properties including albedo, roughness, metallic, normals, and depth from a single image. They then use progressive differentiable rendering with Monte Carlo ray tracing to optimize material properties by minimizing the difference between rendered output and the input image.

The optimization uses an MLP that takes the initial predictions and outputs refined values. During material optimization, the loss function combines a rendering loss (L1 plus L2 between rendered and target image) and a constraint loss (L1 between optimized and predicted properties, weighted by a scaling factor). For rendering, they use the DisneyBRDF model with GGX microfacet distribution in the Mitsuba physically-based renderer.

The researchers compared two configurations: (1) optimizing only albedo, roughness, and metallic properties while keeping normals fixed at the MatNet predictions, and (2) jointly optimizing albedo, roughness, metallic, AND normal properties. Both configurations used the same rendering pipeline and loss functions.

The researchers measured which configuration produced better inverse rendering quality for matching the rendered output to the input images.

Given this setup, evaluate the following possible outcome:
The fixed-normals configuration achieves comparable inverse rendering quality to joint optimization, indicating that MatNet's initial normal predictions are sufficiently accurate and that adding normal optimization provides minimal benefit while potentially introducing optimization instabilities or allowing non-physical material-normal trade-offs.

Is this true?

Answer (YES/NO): NO